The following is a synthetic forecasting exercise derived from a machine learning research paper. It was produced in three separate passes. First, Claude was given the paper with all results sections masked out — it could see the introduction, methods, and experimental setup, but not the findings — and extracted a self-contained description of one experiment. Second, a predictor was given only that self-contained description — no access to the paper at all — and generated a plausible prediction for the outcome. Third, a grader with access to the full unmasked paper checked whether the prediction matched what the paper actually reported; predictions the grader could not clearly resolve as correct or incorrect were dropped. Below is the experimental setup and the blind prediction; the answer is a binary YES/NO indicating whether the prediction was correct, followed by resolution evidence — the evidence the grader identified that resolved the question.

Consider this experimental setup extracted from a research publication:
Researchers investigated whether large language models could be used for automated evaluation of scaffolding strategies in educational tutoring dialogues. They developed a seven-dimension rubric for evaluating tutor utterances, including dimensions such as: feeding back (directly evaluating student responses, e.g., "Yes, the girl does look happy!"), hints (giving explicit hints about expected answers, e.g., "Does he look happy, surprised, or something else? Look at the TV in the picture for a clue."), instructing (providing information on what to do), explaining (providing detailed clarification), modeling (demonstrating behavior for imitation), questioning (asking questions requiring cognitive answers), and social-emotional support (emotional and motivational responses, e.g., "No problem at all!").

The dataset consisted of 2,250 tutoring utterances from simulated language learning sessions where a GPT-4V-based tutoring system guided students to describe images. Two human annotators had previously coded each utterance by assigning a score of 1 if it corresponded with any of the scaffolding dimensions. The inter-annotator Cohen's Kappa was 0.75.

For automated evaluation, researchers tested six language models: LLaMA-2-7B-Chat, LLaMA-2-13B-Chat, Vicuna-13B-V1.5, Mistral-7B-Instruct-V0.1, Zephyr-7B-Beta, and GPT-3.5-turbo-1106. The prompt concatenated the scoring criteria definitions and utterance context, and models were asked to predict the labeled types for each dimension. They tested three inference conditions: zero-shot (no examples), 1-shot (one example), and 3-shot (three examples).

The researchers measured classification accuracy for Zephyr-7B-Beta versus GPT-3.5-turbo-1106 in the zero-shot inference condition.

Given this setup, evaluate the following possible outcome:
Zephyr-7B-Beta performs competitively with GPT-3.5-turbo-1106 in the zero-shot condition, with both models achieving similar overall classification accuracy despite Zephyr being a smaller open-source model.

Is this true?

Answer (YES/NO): NO